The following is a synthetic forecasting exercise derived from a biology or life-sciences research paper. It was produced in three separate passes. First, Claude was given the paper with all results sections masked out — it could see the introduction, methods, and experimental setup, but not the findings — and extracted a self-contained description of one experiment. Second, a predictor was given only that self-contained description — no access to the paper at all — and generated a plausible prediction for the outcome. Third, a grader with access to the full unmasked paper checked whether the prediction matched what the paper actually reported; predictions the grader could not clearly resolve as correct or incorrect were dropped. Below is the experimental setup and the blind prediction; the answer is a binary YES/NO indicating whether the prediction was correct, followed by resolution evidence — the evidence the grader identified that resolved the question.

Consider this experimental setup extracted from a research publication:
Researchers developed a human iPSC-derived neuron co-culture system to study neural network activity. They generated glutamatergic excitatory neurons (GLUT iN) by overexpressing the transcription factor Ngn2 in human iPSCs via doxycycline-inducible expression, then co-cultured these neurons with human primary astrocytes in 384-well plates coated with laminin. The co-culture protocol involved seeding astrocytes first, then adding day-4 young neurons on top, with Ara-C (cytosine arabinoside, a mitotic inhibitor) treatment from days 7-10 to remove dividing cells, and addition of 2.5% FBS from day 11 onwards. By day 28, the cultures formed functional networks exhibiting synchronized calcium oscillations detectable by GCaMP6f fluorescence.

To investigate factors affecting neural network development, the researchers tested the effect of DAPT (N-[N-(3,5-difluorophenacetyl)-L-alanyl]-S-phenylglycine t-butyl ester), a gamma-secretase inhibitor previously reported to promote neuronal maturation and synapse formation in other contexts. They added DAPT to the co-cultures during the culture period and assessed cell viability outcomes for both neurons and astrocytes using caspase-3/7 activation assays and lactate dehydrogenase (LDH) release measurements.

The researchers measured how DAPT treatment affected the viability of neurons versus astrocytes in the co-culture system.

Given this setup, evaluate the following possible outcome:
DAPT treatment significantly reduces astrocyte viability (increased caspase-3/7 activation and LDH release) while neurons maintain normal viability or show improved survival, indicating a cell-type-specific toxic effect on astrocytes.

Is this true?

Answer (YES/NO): YES